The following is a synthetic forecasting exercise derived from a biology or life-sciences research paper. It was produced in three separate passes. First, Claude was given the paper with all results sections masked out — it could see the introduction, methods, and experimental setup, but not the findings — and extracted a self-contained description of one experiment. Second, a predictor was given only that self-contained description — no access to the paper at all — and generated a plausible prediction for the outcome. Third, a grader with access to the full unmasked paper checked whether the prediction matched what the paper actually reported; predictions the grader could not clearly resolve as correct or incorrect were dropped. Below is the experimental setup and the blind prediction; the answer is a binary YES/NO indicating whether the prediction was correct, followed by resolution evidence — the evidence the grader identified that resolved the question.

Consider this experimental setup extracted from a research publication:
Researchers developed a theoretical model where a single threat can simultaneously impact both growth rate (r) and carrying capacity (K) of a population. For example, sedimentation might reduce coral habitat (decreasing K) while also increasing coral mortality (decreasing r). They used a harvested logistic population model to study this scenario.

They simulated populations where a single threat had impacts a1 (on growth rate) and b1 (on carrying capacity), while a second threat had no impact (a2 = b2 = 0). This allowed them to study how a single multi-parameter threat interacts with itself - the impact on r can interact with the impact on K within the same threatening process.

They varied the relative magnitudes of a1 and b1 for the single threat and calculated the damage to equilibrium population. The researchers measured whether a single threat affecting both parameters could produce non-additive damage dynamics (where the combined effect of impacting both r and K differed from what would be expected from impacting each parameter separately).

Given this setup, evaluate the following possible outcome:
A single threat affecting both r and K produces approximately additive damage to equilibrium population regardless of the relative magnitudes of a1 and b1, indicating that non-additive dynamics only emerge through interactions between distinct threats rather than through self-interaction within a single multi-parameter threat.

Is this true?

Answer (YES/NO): NO